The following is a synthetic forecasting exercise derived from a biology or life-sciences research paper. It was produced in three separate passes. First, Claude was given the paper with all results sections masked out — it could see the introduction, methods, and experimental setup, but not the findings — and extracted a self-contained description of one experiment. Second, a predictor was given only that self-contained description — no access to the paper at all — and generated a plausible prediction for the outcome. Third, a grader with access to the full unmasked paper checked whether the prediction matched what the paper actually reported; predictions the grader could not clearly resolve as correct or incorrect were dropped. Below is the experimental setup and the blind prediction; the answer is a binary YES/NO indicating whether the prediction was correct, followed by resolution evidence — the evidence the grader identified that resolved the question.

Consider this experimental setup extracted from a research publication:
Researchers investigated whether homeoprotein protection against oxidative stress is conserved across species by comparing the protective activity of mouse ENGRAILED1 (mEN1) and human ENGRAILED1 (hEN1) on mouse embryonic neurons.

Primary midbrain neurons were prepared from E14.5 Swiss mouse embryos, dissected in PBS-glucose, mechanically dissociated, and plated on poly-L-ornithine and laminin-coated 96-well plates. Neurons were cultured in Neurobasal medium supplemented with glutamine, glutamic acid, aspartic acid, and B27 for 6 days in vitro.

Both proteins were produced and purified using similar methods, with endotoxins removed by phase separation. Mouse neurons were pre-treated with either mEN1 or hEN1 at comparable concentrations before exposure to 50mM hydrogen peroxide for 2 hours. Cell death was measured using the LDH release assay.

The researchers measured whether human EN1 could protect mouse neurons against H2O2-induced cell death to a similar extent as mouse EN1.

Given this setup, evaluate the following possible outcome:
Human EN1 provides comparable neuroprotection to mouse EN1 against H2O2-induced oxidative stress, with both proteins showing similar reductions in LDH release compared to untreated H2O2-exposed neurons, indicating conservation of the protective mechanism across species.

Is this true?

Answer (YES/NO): YES